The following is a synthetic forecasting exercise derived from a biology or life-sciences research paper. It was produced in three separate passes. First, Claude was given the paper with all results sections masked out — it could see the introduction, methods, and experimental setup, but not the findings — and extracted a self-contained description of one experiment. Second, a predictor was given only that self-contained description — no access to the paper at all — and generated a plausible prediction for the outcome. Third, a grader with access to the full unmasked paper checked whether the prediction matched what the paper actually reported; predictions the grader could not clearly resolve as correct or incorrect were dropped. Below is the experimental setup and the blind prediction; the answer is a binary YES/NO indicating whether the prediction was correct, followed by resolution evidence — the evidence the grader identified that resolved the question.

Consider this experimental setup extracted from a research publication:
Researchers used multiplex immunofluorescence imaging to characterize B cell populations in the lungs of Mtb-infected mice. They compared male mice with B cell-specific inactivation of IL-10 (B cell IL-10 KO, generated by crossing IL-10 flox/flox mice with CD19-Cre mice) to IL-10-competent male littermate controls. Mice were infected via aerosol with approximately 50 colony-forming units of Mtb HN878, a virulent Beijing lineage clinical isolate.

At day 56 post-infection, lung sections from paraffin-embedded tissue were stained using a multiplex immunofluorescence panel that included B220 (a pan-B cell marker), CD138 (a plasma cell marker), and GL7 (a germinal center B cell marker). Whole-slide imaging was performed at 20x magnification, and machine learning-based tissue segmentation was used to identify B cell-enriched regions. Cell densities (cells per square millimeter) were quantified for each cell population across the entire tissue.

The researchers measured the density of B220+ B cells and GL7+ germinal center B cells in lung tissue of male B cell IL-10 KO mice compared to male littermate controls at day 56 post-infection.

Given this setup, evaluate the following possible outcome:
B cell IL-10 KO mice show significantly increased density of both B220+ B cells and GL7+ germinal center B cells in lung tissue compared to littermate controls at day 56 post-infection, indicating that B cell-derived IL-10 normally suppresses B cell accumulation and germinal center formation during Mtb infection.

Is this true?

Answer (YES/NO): NO